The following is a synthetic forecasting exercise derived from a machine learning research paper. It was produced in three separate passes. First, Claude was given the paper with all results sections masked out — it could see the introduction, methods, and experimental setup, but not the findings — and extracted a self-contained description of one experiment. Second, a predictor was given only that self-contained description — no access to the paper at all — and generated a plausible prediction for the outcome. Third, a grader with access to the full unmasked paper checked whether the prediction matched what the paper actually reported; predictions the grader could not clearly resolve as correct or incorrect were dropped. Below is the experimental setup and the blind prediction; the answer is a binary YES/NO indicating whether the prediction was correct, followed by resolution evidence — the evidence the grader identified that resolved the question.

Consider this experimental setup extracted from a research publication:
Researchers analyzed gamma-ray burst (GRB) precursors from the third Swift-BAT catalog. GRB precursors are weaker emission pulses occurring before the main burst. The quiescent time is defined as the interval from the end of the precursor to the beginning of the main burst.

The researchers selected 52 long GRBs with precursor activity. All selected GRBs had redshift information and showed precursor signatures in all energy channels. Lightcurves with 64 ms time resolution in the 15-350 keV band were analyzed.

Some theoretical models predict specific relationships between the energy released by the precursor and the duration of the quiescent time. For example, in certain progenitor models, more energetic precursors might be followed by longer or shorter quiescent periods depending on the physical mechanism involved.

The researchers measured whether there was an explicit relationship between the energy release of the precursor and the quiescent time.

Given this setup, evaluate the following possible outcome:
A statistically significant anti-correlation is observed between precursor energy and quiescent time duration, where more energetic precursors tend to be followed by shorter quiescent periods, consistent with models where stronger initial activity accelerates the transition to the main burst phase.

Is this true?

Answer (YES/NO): NO